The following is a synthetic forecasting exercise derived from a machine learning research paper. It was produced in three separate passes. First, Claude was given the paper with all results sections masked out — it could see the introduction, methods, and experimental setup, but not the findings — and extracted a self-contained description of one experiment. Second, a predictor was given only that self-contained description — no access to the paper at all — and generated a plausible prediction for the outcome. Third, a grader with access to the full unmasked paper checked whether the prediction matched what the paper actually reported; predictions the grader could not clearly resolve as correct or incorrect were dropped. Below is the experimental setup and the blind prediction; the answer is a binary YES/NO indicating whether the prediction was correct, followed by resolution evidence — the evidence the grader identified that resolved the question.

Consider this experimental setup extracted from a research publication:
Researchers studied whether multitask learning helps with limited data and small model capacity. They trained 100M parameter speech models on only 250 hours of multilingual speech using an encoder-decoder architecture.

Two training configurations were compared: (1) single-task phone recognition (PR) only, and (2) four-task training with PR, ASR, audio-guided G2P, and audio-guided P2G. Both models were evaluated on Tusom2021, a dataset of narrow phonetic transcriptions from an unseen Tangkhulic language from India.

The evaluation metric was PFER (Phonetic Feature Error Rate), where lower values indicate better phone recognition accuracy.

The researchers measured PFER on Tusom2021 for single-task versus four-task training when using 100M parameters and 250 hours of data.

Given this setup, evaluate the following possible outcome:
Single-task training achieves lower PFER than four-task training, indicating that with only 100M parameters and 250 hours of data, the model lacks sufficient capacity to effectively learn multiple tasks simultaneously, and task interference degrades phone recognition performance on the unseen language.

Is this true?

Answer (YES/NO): NO